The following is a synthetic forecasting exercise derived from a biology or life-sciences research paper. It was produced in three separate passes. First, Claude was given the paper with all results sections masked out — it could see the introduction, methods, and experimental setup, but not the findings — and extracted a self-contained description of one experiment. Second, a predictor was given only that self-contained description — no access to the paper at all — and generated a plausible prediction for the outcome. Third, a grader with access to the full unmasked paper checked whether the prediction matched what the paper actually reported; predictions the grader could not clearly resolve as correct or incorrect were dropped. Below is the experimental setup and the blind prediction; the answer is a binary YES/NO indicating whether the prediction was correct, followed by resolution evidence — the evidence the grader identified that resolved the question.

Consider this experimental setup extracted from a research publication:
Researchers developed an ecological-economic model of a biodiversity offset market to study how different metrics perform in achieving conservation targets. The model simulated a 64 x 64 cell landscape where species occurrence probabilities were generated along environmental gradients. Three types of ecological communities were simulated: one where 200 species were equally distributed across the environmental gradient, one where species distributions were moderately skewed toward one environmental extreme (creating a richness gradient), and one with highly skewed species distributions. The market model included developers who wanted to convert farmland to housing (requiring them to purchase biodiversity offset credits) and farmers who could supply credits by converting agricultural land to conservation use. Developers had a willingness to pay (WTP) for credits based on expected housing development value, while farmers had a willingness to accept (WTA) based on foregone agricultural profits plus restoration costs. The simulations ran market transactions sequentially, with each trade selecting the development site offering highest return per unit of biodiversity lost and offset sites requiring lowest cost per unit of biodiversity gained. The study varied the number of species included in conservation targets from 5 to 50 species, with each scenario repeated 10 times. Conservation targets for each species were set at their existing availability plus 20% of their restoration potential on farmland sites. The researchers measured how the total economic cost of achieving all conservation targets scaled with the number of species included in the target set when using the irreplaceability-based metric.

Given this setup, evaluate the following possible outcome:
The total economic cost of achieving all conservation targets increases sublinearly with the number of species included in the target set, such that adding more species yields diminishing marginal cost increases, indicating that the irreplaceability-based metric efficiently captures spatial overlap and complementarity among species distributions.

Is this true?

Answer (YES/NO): NO